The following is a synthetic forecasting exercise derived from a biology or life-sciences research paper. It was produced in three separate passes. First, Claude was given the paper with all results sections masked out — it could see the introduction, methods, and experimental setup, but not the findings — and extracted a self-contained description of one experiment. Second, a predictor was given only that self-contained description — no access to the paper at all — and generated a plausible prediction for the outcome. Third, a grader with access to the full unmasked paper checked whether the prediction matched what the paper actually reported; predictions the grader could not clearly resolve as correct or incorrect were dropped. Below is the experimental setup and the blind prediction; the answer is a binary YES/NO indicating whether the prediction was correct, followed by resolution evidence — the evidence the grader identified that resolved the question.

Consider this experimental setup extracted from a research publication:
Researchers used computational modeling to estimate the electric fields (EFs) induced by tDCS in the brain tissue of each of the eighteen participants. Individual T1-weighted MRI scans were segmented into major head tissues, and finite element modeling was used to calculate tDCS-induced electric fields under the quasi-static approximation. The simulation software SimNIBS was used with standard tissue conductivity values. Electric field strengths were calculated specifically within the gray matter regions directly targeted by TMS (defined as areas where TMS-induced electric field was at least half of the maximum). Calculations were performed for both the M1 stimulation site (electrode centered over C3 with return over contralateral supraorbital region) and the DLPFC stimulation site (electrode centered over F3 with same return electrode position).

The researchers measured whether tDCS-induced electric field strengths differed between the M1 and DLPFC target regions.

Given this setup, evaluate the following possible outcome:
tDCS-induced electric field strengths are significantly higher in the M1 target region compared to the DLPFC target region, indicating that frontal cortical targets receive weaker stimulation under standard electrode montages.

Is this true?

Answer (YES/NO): YES